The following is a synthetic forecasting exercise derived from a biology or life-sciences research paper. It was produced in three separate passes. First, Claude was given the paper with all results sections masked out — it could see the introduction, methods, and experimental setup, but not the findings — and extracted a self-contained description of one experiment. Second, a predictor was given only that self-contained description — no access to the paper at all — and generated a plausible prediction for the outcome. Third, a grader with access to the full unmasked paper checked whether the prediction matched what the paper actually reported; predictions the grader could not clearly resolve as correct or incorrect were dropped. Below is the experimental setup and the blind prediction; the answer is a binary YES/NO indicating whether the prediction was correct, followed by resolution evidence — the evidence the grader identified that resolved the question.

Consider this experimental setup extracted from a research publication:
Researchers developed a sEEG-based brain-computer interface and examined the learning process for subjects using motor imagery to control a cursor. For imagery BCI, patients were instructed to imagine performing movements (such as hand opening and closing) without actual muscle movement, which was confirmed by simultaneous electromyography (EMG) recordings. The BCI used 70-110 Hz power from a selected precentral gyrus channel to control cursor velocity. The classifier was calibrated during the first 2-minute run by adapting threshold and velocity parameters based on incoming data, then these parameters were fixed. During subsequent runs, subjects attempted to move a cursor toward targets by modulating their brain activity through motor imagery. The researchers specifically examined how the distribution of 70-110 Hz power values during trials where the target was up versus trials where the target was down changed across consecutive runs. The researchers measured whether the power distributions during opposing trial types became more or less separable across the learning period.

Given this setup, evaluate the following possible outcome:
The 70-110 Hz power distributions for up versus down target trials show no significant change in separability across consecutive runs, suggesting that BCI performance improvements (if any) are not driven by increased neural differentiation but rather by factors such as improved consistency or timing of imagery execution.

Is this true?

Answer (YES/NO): NO